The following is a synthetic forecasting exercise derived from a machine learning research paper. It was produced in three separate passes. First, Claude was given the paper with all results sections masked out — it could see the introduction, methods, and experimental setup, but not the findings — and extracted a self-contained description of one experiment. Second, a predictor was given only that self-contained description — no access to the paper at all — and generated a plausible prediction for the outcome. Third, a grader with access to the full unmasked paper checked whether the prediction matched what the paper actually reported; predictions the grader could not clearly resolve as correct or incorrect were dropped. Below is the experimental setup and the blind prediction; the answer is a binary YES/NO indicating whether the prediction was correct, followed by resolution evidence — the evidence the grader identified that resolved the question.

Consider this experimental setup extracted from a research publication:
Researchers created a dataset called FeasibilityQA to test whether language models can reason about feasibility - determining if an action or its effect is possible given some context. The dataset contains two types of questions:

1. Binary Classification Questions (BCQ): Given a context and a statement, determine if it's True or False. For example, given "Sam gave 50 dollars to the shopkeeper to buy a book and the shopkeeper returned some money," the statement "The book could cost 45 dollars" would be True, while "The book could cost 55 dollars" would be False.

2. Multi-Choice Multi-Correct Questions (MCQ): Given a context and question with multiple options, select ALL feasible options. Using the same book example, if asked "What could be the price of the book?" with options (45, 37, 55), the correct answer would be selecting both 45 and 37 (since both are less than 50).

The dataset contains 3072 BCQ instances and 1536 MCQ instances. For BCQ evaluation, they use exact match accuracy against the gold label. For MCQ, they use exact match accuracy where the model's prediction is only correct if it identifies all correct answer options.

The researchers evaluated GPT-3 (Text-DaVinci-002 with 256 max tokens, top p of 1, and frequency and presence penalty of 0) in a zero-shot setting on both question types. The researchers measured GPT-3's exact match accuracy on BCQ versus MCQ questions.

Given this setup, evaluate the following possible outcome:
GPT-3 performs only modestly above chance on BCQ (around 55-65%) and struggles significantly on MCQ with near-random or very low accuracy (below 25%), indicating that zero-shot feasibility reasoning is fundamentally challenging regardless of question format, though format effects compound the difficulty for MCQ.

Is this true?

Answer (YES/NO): YES